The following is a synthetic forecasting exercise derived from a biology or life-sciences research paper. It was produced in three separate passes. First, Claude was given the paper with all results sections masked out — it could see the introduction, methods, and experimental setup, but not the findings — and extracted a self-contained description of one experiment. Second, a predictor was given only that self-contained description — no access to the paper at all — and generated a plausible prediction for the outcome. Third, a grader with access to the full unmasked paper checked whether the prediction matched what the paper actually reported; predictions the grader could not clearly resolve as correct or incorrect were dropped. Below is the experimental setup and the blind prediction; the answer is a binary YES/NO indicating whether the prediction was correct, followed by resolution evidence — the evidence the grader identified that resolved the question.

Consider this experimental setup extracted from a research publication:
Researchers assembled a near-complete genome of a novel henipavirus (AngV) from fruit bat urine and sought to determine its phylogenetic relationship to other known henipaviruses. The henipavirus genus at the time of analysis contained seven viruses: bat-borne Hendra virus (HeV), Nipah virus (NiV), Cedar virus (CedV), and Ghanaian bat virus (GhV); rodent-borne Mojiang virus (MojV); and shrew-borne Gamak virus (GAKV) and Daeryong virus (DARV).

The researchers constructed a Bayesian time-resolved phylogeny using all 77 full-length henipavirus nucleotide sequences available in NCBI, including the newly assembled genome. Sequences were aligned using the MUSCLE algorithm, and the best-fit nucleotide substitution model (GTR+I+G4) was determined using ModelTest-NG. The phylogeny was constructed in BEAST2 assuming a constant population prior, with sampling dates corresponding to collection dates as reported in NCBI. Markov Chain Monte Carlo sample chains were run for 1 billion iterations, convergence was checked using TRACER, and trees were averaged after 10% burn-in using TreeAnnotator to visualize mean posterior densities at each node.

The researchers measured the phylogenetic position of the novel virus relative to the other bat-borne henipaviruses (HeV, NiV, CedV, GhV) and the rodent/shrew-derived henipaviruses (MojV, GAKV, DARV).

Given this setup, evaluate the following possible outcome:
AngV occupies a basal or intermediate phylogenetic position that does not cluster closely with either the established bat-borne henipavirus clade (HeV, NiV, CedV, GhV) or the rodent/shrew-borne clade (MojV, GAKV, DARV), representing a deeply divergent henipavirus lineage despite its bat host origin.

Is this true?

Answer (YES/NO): YES